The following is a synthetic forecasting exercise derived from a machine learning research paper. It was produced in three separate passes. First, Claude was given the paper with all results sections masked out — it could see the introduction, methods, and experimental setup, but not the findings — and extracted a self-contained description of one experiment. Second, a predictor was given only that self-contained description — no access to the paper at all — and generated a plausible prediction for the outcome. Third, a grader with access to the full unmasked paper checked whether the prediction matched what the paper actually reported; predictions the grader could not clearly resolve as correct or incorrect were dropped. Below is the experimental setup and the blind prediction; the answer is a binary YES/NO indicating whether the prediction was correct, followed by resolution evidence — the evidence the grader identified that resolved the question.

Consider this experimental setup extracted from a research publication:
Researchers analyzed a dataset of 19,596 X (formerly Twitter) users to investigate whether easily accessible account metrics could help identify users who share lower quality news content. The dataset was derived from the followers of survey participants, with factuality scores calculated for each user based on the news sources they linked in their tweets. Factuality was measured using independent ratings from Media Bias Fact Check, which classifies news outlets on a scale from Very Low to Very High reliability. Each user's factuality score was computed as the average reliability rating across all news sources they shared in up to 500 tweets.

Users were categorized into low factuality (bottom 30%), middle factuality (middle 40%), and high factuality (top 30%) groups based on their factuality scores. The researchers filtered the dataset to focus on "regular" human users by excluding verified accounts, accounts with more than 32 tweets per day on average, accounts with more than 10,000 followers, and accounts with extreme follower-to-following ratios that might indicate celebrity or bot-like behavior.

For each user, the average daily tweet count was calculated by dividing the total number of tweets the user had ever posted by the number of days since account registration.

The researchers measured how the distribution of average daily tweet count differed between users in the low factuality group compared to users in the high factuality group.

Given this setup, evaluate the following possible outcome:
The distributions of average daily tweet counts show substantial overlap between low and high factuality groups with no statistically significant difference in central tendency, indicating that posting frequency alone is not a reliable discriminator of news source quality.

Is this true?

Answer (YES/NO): NO